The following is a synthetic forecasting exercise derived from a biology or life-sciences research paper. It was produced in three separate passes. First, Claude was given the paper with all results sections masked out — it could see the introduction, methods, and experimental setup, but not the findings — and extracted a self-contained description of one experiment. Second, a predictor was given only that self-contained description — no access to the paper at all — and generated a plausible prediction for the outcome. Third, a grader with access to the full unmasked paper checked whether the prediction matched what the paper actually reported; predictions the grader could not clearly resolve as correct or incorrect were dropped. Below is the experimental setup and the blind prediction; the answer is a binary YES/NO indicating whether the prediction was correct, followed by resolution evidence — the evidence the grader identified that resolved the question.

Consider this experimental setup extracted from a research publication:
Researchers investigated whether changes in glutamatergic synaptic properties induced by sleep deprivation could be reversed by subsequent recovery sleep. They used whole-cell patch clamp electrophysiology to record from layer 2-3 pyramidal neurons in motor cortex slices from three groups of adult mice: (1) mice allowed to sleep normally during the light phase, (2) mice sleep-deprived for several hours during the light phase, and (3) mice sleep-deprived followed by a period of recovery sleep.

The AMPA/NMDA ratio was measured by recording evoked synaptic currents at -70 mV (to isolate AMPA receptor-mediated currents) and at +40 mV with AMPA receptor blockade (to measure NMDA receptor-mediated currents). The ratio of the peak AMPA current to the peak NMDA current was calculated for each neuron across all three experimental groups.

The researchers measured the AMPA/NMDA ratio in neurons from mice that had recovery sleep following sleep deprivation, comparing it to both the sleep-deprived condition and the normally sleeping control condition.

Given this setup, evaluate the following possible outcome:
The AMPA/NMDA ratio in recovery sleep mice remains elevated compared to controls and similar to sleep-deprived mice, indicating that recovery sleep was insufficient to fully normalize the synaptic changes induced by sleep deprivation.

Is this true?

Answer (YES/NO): NO